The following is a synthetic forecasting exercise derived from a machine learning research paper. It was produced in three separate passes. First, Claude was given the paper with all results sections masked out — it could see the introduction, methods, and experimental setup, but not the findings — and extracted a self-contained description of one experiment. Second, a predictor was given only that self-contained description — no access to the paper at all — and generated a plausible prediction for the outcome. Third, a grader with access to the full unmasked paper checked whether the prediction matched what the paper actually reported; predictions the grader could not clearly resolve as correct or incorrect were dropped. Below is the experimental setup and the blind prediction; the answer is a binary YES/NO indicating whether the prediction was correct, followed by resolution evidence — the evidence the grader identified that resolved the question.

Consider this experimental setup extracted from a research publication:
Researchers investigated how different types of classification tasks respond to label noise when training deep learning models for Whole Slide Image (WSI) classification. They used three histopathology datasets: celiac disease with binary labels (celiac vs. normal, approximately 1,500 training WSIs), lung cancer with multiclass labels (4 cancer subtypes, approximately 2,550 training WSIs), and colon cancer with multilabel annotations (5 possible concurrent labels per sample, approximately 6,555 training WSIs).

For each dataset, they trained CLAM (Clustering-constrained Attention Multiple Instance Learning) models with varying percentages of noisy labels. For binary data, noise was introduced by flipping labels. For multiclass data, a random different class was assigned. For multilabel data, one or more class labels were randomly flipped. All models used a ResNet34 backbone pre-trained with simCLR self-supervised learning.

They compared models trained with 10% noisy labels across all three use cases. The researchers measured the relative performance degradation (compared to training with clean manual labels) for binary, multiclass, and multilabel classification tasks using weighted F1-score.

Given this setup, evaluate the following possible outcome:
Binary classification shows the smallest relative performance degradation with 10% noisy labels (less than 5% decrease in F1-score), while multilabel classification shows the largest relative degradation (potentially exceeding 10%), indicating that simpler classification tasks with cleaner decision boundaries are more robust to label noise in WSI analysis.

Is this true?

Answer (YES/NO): NO